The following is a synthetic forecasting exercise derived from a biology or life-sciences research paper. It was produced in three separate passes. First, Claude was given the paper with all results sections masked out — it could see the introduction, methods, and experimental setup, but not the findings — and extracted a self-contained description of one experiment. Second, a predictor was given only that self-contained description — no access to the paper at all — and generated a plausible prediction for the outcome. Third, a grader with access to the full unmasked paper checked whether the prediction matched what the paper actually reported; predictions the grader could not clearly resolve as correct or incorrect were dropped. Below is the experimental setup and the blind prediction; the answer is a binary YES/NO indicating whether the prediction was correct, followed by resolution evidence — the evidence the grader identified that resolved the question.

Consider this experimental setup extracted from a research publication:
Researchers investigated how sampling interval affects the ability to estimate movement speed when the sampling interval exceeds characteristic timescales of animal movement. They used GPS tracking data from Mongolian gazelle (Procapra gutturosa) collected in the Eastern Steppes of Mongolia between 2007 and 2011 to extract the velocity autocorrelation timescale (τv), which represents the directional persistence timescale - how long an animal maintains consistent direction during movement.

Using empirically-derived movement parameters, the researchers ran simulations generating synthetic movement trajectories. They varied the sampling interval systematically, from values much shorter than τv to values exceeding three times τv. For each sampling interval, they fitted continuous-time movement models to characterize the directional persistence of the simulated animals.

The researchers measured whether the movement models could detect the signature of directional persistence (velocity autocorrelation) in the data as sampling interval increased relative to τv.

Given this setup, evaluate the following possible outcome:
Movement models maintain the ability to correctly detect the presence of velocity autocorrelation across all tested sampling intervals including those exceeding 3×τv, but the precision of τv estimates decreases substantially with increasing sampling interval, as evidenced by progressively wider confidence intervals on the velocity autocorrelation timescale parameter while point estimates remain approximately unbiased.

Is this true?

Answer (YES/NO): NO